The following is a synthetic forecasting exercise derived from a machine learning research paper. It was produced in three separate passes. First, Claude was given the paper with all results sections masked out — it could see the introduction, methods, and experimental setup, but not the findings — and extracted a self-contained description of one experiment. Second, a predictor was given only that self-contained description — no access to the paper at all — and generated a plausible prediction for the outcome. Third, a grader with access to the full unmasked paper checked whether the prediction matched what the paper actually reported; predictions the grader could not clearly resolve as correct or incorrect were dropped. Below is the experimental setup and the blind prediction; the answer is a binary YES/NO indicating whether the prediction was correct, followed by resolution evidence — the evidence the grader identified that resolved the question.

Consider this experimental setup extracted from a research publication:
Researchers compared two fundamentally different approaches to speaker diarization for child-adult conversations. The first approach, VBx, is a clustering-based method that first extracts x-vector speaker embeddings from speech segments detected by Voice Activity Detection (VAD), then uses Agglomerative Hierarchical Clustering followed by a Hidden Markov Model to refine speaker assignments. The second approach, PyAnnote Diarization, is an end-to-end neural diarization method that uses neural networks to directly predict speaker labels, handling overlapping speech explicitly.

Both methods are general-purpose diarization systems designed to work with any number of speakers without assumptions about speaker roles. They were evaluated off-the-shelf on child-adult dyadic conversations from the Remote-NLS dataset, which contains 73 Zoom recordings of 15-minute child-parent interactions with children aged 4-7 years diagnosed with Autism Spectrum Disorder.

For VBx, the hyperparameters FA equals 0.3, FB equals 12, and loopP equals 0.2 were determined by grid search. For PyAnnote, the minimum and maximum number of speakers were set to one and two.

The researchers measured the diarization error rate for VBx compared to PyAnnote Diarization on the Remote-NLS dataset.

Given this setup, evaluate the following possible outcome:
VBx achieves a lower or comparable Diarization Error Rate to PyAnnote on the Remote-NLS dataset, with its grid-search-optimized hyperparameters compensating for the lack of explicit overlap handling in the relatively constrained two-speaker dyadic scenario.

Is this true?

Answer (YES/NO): YES